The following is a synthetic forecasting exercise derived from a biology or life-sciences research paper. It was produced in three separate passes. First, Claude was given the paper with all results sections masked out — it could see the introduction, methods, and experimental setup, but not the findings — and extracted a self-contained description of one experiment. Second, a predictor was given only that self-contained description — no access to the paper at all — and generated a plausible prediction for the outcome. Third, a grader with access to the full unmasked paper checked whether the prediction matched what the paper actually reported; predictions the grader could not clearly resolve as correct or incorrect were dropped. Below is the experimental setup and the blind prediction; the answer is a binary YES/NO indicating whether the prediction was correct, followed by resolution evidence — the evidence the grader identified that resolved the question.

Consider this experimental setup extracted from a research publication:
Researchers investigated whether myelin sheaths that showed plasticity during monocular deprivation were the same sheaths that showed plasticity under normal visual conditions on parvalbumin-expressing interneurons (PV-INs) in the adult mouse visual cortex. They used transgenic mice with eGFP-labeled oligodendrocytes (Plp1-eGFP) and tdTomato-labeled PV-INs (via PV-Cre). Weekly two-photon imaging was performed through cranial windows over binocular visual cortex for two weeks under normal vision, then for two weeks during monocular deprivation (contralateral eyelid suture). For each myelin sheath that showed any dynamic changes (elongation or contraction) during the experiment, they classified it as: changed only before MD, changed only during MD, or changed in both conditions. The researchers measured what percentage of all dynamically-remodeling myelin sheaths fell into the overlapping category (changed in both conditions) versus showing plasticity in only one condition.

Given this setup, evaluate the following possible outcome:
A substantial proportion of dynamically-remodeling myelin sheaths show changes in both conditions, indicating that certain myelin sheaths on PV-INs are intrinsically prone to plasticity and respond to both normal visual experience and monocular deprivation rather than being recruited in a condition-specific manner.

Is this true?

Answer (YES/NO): NO